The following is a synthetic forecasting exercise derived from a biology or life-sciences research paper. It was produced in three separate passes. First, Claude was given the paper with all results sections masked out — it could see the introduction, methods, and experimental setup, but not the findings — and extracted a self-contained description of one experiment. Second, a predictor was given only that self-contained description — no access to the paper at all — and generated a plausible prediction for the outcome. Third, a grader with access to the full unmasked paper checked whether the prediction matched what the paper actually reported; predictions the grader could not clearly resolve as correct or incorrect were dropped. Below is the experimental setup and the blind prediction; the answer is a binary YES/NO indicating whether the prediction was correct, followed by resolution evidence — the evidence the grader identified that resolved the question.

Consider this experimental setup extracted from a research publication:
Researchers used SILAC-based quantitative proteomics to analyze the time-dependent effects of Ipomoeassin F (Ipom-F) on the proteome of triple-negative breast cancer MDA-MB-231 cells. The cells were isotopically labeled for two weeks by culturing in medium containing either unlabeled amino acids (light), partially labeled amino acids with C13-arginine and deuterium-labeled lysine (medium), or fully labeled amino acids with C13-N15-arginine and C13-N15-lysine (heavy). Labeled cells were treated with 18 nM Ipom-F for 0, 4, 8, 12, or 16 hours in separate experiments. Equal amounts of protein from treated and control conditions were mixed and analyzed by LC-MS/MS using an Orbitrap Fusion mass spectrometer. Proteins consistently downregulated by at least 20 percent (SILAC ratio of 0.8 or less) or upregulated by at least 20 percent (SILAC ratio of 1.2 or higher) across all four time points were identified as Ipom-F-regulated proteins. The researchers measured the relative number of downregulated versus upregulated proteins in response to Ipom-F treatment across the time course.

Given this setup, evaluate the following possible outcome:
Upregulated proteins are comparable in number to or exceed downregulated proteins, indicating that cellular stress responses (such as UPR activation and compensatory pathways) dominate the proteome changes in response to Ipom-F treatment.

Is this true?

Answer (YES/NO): NO